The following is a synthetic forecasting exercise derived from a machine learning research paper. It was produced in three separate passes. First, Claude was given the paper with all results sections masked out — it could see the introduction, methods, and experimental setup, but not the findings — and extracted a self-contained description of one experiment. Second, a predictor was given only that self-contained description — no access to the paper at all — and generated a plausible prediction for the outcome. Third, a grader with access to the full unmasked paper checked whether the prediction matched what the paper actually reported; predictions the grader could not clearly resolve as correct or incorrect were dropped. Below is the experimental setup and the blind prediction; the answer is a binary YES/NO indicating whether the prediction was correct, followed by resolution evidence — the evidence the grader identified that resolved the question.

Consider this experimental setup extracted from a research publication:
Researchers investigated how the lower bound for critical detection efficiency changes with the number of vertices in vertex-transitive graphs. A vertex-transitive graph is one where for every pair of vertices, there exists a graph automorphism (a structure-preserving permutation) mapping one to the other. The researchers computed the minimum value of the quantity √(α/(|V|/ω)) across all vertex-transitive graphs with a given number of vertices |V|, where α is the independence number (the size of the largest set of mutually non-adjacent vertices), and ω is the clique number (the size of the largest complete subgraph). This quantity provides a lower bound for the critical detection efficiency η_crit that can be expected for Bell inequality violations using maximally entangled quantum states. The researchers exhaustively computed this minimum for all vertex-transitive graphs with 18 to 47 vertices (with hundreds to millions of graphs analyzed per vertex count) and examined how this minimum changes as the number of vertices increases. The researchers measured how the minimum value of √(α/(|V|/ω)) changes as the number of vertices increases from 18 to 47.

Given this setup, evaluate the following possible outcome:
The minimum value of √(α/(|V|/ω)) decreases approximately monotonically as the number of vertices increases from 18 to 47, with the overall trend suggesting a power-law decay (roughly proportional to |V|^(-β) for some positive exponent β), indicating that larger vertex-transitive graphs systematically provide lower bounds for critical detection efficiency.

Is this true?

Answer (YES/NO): NO